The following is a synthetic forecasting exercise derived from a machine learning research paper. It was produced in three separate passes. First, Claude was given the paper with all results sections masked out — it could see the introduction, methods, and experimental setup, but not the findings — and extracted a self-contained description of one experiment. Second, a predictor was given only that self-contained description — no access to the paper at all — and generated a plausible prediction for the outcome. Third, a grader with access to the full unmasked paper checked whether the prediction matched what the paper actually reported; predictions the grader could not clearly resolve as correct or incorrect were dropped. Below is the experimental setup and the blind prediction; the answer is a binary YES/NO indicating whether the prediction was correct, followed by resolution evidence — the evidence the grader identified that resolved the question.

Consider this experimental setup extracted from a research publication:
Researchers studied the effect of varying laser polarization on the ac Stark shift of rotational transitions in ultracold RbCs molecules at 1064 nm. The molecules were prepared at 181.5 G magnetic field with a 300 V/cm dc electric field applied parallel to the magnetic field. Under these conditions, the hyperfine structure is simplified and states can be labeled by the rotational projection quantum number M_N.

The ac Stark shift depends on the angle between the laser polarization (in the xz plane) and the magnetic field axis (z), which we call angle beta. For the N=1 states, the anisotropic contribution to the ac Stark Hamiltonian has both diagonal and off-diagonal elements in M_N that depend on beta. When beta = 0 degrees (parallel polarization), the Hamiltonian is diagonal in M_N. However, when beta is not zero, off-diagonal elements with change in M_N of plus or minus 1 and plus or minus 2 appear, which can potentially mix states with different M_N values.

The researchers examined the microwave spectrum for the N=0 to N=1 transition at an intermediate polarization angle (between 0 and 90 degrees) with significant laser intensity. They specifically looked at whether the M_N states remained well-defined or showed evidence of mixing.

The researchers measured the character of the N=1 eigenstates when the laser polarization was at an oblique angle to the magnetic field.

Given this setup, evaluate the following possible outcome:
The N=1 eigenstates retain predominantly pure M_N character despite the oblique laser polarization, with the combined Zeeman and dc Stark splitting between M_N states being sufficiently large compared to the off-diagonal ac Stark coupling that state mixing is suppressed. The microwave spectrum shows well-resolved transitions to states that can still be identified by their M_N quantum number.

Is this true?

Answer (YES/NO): YES